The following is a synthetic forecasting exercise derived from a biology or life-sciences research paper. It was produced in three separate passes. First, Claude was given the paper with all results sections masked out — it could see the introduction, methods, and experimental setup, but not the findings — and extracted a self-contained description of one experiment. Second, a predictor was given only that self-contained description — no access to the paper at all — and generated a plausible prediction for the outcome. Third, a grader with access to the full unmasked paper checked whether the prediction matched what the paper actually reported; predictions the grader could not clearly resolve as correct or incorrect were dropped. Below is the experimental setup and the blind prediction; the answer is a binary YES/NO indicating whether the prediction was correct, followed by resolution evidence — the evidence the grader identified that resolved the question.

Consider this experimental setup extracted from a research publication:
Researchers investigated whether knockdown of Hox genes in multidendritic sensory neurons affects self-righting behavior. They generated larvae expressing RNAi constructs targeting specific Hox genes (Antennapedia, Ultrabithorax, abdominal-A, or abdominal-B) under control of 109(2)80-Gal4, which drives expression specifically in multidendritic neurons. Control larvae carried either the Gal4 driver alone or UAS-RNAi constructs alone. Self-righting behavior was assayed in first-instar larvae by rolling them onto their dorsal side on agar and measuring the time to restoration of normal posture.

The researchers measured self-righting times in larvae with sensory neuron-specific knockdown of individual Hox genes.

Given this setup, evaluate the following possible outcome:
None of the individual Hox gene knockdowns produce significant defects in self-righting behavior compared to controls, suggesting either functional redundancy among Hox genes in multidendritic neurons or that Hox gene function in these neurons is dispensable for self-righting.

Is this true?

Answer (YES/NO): NO